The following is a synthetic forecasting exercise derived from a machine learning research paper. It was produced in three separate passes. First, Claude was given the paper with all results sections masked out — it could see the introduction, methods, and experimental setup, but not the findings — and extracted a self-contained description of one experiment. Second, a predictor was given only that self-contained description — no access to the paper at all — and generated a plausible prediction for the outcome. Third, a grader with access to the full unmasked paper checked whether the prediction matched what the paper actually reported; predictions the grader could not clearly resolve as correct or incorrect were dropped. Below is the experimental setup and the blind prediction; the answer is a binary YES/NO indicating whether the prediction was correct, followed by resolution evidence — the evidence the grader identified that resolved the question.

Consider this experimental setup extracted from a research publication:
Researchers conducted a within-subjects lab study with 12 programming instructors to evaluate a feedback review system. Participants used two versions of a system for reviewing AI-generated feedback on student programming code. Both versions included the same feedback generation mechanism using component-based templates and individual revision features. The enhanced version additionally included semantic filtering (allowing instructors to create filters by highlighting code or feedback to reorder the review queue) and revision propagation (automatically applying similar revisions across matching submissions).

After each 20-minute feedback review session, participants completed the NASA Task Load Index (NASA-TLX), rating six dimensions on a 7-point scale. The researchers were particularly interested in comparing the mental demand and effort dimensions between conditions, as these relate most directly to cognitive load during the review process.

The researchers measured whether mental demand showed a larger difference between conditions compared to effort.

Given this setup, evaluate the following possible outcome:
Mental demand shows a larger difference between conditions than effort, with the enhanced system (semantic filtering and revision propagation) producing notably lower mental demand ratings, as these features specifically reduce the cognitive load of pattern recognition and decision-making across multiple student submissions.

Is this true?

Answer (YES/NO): YES